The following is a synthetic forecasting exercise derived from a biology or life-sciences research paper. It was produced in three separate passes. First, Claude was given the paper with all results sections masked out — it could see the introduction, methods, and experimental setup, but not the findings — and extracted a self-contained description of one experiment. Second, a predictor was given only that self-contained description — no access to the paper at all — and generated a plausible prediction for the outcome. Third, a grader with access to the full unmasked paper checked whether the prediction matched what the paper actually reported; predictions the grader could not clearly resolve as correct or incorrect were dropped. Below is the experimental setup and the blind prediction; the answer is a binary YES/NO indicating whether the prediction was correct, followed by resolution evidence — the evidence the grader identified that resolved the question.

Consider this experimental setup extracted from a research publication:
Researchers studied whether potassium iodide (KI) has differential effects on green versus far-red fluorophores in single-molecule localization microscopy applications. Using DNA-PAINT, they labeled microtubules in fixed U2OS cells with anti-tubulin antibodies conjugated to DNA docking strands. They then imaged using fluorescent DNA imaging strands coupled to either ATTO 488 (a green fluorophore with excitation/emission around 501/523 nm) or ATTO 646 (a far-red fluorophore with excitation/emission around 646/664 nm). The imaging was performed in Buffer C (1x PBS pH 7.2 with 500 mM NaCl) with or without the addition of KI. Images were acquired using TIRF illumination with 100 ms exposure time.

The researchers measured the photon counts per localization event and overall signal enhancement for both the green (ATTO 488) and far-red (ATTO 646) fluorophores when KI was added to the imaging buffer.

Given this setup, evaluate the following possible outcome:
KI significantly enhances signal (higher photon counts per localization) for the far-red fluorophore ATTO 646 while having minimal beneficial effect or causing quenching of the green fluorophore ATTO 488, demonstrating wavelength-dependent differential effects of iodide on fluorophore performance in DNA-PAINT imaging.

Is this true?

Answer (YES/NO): NO